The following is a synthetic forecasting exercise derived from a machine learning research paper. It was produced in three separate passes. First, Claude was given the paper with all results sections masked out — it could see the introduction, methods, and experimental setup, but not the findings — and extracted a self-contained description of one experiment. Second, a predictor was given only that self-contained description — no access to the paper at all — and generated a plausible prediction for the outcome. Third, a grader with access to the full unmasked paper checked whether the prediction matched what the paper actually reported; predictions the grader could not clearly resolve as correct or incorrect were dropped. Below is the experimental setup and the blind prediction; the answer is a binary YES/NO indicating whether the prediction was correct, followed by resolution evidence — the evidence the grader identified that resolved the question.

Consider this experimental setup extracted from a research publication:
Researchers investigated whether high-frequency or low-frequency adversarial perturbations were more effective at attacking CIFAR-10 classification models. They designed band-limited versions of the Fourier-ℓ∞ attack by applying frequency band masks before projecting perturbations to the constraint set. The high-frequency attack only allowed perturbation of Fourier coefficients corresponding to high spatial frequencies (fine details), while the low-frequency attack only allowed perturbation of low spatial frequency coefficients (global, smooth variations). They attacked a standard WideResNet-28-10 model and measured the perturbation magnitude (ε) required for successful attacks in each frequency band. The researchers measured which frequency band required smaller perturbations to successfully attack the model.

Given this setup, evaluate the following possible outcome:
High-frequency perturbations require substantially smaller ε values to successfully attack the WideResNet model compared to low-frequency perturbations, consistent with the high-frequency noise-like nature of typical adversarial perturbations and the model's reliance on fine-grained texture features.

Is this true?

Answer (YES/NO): YES